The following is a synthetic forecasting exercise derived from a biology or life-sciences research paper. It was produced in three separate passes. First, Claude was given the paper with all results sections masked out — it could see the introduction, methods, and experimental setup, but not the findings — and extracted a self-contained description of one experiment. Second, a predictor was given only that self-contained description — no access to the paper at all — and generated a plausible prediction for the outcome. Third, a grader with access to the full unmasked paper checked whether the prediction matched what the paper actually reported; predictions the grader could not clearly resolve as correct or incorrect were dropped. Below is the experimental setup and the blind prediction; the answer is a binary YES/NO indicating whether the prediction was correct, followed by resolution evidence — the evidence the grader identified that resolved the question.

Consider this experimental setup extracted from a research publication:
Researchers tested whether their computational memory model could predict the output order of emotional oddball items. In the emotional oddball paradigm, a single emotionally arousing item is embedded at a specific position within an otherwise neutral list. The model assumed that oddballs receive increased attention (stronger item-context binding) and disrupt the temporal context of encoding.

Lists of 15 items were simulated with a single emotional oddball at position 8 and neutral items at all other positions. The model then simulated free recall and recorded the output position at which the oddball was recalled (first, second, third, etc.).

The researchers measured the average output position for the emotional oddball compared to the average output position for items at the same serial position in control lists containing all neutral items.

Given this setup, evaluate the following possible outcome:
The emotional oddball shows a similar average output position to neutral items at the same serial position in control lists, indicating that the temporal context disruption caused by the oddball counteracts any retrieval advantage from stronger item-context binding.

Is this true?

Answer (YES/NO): NO